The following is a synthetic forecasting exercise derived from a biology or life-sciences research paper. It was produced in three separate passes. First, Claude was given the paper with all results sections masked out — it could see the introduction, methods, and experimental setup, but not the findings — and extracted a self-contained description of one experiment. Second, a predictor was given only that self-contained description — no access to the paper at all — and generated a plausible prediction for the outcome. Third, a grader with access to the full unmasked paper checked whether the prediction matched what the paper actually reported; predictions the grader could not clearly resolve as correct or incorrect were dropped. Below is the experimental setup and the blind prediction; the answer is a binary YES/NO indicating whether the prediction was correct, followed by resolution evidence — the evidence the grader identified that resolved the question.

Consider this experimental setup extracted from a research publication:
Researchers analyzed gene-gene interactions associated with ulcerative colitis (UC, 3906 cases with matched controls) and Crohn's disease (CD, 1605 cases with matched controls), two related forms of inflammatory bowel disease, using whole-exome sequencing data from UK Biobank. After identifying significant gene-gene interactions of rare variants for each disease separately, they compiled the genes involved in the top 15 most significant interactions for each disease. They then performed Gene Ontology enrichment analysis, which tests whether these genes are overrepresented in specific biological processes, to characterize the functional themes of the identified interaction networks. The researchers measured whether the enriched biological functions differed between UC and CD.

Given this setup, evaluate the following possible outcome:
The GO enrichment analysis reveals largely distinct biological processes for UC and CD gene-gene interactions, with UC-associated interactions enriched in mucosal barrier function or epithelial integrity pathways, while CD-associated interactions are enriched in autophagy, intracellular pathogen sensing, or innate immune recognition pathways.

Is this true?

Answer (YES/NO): NO